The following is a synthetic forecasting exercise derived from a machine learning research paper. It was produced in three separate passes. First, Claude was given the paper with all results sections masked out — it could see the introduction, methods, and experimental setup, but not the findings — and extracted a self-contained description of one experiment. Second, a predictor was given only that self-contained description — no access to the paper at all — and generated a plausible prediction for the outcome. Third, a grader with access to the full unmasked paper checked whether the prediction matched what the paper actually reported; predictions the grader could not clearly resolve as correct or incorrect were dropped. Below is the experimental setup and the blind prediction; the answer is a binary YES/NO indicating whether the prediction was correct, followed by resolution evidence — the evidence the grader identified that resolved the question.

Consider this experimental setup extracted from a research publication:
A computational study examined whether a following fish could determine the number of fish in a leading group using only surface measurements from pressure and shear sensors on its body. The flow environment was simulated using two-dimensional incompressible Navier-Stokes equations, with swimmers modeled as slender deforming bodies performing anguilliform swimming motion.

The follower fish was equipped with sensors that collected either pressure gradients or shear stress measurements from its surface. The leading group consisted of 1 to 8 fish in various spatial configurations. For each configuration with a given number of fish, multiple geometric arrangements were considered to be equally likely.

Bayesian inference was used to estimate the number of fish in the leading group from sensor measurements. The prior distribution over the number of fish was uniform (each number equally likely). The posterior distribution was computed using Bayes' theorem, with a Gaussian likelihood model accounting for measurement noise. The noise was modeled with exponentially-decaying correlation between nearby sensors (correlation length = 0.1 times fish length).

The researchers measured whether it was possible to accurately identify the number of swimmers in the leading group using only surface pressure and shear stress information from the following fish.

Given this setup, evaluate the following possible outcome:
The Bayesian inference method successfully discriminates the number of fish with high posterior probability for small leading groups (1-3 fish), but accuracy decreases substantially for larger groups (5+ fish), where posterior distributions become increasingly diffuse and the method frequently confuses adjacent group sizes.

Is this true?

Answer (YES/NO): NO